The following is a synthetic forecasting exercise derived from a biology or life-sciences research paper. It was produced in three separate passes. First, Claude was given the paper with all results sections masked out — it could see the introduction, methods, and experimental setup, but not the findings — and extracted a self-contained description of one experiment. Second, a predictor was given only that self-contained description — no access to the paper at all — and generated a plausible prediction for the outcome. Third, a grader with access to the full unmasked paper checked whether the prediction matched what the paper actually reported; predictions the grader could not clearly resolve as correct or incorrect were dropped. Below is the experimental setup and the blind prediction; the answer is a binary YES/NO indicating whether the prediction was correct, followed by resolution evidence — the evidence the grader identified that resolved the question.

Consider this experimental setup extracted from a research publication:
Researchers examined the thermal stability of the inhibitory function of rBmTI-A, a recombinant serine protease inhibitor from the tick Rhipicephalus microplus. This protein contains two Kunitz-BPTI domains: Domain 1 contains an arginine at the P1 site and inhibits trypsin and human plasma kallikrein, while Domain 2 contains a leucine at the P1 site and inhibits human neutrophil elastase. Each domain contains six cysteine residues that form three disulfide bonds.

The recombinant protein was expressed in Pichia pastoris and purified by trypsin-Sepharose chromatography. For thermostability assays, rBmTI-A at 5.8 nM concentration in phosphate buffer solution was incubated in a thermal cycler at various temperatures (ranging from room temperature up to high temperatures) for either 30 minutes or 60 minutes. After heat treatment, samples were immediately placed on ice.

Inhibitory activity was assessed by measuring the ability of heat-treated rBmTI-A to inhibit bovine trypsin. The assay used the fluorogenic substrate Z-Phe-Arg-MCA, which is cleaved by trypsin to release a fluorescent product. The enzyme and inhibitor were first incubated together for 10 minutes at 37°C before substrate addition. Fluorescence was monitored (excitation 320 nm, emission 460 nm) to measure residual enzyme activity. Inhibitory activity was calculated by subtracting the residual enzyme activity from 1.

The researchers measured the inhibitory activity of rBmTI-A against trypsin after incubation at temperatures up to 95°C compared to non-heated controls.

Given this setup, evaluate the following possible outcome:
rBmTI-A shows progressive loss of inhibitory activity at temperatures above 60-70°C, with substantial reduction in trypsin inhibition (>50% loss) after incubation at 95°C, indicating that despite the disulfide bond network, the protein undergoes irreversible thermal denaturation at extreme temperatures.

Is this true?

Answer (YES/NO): YES